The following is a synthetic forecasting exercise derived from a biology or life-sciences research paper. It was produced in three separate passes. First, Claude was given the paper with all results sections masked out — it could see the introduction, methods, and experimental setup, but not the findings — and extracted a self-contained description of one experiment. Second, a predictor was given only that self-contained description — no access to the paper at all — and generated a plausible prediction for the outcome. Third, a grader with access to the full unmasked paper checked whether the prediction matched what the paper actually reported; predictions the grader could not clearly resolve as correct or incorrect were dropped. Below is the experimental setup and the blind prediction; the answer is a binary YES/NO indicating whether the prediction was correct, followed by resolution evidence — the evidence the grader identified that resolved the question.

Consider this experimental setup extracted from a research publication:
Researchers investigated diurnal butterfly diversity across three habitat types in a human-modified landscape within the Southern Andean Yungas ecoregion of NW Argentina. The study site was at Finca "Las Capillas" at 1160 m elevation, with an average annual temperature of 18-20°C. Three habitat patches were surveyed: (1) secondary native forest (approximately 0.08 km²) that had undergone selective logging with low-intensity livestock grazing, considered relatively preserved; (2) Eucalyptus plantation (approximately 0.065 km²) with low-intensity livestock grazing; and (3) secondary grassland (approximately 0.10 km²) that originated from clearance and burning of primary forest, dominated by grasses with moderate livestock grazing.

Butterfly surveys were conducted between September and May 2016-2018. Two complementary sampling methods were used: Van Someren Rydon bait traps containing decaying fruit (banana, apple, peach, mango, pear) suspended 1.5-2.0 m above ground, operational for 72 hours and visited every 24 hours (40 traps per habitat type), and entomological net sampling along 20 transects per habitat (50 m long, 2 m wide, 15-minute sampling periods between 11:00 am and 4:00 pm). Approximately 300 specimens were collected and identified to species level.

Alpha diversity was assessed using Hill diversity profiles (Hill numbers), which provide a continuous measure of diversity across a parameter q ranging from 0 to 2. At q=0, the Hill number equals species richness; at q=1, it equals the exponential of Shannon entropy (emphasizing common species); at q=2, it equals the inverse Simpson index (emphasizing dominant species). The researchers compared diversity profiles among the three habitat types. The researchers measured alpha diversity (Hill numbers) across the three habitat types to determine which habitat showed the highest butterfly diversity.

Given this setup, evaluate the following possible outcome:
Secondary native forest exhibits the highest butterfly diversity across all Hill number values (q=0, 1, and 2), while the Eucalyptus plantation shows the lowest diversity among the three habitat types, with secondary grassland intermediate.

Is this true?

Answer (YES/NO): NO